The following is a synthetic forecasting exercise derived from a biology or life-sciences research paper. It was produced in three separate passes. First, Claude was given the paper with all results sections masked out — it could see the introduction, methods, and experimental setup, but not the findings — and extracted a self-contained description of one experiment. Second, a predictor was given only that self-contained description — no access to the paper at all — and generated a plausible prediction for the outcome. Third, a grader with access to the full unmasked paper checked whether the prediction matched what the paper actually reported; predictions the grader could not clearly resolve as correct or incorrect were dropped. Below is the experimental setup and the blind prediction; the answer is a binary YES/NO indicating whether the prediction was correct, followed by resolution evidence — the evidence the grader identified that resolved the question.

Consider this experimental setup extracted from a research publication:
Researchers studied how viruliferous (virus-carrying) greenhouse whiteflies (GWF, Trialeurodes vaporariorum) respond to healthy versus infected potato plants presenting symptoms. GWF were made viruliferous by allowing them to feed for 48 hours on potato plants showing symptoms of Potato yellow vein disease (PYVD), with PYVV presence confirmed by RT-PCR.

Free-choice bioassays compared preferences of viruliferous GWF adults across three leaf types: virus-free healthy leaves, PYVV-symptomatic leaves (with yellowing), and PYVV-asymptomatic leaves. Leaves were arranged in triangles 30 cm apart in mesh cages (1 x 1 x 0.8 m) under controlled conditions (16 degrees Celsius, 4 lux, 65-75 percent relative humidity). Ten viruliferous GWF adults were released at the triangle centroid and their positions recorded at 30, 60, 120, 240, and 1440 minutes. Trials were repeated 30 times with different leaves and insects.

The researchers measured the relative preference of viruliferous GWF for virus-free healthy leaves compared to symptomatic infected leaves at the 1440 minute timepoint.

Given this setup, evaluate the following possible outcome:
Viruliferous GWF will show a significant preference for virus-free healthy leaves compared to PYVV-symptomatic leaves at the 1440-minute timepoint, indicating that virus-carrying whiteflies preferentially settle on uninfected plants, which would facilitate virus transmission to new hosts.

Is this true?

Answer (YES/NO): YES